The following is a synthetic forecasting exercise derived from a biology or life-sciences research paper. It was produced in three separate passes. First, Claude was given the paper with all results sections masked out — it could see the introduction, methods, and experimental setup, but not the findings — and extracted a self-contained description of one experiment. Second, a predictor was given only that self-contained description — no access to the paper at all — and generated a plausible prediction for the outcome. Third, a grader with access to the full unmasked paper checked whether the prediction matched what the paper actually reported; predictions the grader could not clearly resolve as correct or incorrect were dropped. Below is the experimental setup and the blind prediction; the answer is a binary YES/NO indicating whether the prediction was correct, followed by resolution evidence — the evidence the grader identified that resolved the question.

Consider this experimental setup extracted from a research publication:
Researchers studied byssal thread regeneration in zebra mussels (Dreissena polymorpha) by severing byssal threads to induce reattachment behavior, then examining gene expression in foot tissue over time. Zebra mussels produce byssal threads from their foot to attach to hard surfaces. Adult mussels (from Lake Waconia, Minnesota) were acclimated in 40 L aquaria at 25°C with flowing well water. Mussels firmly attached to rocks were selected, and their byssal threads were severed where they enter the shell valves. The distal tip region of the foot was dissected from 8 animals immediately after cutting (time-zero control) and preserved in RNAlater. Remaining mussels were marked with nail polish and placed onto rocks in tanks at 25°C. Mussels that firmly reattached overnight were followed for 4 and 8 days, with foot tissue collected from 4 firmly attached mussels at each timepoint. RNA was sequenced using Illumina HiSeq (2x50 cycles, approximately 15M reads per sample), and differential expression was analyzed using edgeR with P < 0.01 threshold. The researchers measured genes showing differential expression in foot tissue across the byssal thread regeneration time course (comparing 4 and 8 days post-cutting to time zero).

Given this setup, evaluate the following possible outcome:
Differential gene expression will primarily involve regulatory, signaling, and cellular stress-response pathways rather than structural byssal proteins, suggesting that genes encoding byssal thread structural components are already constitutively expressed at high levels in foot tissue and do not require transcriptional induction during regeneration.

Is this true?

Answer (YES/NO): YES